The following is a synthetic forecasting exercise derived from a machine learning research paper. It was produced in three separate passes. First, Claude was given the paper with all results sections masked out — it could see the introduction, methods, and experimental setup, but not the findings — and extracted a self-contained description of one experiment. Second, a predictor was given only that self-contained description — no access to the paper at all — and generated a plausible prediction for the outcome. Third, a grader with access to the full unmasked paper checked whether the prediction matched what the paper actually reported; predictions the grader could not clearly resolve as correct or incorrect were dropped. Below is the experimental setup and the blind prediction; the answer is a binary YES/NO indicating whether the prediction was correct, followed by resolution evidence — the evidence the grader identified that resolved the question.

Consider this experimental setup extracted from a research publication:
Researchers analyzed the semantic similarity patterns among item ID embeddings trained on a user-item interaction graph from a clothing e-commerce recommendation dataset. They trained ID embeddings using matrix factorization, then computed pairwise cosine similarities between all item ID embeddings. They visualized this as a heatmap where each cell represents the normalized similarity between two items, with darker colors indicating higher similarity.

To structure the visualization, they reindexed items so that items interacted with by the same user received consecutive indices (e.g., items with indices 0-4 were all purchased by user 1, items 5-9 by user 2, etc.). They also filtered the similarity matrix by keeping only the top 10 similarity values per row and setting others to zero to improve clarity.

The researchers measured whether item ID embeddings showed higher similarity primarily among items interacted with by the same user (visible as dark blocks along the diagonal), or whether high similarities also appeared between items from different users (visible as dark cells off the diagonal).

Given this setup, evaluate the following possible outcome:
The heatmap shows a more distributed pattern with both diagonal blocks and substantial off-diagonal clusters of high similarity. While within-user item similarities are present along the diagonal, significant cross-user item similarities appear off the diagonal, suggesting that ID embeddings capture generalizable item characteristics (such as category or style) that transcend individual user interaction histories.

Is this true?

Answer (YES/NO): NO